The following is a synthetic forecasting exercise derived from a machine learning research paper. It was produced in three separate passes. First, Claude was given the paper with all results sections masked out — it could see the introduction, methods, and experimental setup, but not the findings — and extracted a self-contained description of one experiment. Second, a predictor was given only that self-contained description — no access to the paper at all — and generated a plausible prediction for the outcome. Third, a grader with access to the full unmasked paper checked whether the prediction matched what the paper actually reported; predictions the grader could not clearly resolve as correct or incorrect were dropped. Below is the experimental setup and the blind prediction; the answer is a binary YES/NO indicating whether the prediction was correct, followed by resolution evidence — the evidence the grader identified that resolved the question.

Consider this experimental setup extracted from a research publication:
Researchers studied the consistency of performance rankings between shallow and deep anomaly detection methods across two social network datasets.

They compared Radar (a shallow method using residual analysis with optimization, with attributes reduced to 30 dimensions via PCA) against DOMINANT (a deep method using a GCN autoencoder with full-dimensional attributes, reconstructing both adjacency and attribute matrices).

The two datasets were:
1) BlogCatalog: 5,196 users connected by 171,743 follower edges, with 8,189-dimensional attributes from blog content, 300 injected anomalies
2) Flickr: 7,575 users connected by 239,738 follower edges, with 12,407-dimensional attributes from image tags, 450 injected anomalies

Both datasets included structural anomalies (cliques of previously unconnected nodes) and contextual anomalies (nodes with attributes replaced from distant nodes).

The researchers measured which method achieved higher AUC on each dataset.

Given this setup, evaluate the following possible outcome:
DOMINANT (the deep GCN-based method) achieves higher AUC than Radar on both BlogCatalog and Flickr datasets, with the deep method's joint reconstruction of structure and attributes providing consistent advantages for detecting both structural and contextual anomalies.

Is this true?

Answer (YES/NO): YES